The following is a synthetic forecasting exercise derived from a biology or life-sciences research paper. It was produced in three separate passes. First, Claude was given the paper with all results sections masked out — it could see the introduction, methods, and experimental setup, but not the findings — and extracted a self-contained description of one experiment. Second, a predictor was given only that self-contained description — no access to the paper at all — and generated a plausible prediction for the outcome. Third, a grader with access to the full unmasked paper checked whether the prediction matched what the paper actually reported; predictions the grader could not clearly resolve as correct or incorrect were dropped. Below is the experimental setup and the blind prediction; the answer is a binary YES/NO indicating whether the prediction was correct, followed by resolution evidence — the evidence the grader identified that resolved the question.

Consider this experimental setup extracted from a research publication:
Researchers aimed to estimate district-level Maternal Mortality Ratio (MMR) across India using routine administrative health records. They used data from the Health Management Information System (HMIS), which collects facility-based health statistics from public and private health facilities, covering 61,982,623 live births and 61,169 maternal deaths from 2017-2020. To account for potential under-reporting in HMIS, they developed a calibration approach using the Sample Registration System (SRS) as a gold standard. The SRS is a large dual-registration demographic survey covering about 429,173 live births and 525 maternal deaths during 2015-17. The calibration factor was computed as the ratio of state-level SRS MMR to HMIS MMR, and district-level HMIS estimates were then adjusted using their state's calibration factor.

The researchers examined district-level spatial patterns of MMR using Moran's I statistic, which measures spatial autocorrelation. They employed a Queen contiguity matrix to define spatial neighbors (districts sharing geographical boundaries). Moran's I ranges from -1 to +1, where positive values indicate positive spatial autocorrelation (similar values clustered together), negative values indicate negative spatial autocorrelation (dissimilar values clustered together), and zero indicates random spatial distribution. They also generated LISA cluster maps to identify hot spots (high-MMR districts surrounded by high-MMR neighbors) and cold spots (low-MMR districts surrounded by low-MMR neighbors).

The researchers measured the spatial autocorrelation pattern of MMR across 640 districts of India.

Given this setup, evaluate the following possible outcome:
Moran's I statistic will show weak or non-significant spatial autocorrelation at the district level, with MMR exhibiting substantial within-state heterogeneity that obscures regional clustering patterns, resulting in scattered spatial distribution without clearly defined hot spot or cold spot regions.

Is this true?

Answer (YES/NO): NO